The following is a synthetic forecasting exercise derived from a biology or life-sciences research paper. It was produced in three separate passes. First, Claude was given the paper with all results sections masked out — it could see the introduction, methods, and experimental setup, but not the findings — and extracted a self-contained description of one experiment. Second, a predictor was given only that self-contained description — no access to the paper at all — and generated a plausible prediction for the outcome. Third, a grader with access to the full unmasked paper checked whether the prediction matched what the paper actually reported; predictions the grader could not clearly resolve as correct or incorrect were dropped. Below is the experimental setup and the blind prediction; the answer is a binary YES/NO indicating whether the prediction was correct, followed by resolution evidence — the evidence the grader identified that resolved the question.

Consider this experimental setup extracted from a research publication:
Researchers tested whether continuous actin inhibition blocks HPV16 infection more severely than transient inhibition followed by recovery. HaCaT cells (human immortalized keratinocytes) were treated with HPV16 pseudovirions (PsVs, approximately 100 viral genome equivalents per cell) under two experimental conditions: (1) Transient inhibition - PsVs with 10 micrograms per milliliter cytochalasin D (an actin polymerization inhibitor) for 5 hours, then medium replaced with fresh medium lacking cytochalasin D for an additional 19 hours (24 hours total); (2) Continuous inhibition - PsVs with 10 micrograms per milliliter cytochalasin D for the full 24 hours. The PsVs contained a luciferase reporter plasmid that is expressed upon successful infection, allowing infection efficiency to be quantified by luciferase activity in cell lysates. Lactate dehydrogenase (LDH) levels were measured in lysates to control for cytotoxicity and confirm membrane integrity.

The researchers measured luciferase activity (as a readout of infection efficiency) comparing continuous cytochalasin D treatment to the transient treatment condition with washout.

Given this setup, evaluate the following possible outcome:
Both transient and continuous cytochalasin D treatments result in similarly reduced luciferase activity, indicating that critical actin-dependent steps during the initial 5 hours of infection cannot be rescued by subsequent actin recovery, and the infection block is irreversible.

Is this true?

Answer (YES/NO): NO